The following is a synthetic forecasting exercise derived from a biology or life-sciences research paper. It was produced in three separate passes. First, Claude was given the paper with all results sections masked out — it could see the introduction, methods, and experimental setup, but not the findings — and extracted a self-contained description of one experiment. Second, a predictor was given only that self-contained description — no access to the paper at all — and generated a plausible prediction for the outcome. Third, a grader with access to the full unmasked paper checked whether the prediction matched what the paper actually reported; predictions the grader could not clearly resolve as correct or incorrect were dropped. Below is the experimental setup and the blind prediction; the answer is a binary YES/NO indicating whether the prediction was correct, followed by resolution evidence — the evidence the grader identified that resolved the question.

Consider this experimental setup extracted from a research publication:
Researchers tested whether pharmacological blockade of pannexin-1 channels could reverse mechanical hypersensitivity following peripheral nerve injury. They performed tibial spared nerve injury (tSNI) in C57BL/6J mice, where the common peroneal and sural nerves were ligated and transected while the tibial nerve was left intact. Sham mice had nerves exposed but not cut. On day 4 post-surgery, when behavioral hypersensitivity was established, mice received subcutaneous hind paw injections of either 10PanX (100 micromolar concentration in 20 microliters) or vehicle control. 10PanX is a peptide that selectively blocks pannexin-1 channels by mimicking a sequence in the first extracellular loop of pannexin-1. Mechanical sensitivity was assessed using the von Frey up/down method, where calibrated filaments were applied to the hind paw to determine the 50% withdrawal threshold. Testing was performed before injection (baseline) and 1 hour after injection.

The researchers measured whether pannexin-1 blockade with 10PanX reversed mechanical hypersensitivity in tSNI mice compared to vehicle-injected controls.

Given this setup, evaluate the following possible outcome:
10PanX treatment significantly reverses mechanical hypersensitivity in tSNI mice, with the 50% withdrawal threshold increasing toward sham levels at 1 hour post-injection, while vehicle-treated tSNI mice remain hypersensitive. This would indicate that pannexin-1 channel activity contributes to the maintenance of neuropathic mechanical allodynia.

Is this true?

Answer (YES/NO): YES